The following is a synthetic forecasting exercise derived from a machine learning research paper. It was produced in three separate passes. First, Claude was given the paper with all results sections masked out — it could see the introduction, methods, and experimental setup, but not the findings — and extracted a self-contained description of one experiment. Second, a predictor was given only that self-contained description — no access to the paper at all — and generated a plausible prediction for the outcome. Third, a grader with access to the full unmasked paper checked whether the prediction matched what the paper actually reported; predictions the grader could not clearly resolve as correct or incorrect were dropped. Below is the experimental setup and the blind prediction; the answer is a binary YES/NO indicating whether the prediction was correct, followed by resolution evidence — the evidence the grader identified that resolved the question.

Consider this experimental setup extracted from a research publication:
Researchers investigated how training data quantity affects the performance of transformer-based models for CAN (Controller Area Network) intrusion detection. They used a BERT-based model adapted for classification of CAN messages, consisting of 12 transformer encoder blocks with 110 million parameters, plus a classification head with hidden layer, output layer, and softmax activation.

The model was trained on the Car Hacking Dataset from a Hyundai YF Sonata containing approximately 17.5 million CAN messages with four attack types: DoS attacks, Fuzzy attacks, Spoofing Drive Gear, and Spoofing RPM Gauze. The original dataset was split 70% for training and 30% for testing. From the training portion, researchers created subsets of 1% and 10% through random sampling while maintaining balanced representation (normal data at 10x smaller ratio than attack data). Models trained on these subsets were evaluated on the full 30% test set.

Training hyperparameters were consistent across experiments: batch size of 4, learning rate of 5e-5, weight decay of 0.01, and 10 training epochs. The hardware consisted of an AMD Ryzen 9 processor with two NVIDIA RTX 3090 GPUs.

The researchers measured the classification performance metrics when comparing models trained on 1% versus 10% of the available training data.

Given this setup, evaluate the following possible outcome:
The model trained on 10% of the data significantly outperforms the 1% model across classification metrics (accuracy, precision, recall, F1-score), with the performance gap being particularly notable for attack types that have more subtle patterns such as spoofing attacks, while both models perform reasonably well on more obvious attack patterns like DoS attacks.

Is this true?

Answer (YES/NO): NO